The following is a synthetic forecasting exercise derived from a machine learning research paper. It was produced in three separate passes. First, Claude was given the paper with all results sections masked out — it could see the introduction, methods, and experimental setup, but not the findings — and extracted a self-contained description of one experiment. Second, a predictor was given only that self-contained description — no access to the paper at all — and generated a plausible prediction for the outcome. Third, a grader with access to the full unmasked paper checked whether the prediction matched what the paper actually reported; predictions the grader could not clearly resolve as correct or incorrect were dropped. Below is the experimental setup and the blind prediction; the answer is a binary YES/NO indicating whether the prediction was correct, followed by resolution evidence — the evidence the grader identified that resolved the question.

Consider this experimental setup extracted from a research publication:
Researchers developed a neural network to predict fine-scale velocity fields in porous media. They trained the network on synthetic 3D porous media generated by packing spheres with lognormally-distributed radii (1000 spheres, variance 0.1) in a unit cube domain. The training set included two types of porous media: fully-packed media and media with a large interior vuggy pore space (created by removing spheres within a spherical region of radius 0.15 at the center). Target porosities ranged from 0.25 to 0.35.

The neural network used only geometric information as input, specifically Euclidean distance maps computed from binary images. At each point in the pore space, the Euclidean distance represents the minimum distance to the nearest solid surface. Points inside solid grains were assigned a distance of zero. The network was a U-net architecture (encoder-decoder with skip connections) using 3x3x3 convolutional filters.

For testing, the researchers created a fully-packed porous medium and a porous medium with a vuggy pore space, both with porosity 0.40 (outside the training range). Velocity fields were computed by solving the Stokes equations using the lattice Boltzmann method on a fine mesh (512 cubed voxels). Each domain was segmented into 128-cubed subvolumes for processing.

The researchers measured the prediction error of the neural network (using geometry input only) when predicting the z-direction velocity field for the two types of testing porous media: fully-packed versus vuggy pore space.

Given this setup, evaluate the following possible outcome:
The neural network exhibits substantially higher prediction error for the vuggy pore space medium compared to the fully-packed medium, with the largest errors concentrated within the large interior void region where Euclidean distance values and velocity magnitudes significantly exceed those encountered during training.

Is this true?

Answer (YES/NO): NO